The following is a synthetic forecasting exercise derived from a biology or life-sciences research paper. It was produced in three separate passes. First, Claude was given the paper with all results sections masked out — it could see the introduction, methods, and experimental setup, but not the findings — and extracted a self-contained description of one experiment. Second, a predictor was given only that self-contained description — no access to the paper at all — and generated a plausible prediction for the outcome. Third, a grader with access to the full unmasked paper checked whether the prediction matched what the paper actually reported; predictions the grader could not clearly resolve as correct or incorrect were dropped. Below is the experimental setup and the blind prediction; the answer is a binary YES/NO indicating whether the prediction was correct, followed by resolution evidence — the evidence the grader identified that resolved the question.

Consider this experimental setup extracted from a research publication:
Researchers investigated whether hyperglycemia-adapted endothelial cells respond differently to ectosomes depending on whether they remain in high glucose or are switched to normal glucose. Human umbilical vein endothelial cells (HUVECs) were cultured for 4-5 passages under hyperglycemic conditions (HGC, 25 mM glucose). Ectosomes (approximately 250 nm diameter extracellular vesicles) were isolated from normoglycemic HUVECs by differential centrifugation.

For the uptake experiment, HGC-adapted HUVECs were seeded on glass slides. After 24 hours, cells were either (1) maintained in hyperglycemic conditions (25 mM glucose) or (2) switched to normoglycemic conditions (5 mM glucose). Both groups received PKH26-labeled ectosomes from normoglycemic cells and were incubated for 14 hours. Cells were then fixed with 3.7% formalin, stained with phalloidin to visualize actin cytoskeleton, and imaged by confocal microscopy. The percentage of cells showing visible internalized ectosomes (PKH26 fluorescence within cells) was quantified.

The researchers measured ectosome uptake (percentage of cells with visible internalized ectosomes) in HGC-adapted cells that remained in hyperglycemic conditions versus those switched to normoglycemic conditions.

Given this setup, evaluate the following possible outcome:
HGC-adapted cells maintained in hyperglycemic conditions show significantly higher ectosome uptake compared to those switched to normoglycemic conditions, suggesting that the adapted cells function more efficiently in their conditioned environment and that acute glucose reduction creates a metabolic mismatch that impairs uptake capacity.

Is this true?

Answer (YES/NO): NO